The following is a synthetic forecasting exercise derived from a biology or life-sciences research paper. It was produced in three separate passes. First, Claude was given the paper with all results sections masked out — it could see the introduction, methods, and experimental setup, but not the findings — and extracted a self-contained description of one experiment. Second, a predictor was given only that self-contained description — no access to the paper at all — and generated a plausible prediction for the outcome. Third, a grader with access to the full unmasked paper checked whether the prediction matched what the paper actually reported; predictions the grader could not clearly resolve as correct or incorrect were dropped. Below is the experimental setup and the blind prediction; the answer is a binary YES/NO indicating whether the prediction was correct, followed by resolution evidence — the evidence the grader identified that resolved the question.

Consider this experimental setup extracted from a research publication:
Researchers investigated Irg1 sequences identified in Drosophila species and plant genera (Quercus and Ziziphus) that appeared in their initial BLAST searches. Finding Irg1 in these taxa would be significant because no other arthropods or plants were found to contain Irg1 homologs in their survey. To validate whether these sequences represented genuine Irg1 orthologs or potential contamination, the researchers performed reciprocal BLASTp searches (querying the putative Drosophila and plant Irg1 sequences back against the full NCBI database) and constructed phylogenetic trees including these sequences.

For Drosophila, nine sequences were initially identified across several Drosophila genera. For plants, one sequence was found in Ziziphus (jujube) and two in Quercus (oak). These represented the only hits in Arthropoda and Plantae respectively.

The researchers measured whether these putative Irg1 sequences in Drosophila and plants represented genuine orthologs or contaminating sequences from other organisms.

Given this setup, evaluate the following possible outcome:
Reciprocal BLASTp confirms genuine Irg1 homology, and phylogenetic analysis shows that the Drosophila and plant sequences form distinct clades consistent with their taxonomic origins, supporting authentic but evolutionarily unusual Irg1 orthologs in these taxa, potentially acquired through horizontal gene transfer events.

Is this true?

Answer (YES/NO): NO